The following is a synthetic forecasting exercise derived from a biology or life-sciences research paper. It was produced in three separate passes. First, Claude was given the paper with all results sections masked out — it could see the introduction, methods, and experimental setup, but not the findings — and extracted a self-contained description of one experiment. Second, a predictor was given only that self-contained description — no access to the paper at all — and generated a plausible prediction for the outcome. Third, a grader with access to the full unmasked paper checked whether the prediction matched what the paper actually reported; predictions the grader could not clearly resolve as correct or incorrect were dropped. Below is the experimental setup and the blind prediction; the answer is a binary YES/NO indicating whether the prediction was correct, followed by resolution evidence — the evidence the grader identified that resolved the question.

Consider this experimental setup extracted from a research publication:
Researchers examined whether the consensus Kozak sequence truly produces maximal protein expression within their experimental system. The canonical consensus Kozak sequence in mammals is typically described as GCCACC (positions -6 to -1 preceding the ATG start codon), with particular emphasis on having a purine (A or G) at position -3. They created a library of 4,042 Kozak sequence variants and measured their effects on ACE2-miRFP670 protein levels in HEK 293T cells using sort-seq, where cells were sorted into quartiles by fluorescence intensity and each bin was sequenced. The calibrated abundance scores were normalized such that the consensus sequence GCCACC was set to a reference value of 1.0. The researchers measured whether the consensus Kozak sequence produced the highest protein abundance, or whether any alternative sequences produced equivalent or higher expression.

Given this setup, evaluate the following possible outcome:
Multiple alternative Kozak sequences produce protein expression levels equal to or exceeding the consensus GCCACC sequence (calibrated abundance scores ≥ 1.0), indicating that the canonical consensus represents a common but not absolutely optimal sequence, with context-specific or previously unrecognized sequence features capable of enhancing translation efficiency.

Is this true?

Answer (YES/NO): YES